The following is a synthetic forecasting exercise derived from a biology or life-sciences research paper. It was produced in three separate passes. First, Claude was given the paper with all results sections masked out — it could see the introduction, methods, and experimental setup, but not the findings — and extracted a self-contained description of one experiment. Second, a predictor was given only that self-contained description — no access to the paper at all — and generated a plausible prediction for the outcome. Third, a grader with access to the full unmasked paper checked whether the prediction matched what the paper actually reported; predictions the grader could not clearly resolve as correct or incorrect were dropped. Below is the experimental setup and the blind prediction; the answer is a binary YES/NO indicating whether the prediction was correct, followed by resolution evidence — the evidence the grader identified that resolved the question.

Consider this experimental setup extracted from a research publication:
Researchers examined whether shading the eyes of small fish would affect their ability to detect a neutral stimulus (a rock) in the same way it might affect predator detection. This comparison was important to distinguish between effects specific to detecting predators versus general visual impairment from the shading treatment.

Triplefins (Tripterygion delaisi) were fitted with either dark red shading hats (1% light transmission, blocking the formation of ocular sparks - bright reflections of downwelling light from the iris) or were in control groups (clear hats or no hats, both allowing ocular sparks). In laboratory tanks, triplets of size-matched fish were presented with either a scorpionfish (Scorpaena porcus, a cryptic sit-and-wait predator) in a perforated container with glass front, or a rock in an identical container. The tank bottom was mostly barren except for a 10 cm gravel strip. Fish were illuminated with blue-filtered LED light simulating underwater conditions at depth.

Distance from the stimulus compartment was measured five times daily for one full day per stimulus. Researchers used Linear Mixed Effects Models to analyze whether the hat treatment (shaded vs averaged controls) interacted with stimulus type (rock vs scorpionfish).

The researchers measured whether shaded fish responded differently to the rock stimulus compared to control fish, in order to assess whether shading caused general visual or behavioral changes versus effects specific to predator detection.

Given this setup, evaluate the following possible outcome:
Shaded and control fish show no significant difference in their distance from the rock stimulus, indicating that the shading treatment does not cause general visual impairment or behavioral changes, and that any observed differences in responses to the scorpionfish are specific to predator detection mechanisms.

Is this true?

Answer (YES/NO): YES